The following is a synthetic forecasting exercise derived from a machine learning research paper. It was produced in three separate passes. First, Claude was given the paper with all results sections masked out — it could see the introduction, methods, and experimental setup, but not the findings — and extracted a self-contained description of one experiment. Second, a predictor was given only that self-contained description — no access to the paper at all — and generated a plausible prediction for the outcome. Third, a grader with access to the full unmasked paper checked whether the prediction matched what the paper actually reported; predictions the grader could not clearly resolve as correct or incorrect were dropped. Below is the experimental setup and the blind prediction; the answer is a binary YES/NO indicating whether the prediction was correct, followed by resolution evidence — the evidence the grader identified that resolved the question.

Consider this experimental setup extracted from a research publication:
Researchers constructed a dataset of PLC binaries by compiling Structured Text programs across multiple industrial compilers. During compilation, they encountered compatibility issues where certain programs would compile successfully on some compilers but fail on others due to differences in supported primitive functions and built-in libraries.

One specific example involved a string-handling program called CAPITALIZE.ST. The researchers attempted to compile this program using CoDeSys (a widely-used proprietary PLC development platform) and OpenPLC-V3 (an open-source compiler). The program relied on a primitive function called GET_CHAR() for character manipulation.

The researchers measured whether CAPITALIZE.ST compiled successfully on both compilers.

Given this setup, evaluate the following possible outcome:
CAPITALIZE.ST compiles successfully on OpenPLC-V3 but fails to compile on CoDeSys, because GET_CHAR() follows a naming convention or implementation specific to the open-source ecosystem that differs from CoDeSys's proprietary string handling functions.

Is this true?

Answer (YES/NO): NO